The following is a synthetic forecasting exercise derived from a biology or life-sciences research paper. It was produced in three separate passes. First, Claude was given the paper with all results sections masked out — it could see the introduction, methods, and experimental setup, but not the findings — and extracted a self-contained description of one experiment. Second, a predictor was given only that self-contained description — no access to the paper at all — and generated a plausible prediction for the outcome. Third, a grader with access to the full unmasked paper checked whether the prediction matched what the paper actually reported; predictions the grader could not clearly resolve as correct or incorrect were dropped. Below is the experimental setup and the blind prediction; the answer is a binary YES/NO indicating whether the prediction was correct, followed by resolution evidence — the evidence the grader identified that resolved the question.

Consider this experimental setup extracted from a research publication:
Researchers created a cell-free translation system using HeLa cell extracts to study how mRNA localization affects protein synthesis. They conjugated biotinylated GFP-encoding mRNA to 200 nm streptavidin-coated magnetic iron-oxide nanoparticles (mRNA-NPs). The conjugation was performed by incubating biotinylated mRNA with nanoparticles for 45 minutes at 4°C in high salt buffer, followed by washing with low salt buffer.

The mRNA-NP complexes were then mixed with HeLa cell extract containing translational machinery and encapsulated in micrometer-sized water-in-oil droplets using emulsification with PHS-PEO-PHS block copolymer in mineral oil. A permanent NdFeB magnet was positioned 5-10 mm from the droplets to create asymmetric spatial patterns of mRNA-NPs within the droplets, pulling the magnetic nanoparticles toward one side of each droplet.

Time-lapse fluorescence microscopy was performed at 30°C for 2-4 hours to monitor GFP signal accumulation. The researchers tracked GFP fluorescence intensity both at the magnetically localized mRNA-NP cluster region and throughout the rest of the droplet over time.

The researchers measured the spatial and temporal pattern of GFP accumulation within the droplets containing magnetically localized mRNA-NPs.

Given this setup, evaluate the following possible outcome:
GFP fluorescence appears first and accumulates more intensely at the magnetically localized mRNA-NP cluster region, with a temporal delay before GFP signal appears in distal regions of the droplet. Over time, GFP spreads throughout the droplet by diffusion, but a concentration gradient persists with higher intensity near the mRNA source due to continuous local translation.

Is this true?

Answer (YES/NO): NO